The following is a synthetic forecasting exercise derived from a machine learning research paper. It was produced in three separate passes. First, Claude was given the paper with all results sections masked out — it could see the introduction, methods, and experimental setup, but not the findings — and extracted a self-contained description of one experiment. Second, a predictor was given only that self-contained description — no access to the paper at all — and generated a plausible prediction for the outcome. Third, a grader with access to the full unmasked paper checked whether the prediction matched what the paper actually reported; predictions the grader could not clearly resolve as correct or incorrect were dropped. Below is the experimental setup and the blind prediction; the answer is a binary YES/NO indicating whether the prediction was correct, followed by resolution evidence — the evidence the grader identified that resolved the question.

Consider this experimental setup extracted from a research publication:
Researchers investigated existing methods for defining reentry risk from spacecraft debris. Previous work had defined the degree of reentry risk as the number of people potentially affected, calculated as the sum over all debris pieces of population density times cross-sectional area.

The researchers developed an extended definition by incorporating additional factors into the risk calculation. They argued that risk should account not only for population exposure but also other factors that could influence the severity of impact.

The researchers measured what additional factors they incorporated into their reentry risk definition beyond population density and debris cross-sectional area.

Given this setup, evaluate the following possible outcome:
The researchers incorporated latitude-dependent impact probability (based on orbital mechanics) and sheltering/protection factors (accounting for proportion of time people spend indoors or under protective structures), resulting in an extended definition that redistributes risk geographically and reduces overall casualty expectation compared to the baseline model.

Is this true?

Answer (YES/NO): NO